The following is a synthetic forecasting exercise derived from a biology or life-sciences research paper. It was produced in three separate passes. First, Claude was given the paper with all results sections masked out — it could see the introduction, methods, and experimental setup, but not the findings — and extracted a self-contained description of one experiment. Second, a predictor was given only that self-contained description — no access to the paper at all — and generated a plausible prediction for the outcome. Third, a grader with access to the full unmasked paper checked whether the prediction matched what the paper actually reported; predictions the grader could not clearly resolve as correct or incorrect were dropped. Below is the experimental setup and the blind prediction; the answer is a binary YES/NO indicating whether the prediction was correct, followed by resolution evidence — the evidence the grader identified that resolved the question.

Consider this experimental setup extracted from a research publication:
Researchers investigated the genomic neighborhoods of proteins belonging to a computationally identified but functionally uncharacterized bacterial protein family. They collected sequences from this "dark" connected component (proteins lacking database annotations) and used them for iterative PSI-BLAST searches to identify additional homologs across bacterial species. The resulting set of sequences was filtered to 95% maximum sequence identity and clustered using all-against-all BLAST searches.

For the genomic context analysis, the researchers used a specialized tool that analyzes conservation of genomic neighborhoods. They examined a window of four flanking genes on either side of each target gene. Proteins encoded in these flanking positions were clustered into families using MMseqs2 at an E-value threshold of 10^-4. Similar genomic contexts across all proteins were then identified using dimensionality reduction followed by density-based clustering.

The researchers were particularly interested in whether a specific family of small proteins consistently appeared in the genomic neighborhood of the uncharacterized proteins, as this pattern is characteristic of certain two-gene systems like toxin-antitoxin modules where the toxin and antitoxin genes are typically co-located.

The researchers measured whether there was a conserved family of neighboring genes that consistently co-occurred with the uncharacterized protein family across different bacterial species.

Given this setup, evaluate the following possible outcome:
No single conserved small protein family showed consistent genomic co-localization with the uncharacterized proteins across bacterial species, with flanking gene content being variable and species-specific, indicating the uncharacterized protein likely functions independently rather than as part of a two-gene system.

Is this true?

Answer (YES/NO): NO